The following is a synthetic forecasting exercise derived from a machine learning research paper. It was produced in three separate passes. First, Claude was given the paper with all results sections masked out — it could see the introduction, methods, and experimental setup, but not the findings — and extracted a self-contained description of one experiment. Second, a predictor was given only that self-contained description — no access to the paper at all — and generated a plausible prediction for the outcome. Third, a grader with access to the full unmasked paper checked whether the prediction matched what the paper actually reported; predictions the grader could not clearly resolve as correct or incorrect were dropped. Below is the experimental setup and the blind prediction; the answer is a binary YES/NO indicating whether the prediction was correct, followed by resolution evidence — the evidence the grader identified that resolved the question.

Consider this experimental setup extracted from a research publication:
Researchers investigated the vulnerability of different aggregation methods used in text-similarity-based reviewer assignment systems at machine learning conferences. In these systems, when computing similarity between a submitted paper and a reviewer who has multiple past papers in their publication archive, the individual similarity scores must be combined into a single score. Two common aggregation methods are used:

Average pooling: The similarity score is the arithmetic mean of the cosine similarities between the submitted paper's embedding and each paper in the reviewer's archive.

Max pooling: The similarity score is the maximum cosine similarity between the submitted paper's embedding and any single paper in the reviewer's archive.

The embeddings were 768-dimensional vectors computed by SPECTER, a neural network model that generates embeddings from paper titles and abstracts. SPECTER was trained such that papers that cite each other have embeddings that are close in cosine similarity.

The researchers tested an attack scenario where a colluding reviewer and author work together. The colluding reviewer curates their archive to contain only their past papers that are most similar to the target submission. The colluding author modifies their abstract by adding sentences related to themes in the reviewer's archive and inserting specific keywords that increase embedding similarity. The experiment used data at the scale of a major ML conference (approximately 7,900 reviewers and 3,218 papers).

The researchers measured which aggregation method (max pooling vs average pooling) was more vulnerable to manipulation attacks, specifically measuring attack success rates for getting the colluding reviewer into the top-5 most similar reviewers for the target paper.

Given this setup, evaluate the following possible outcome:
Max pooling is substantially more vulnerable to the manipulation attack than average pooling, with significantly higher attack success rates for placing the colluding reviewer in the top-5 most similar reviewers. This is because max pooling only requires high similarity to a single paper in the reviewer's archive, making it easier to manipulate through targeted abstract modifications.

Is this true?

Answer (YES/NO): YES